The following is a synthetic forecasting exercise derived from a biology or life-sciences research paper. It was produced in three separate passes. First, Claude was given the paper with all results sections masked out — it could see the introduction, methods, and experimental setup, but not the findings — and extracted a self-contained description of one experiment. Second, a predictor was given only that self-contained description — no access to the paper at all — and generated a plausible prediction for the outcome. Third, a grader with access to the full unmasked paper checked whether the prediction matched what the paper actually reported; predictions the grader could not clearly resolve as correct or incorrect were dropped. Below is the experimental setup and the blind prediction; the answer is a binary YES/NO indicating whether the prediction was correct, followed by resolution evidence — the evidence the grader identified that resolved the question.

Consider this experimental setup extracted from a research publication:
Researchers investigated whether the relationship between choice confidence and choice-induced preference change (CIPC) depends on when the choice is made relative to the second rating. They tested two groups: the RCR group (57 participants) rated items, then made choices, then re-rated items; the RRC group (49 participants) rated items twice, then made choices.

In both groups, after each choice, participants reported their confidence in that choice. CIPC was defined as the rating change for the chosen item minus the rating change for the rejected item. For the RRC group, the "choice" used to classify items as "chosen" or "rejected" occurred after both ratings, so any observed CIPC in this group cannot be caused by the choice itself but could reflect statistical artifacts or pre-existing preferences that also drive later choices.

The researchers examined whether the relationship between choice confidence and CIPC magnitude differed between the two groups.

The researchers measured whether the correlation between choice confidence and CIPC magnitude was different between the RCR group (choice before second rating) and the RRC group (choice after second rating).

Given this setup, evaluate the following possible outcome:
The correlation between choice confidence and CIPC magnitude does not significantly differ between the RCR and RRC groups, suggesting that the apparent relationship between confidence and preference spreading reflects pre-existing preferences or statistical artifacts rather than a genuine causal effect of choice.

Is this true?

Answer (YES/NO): NO